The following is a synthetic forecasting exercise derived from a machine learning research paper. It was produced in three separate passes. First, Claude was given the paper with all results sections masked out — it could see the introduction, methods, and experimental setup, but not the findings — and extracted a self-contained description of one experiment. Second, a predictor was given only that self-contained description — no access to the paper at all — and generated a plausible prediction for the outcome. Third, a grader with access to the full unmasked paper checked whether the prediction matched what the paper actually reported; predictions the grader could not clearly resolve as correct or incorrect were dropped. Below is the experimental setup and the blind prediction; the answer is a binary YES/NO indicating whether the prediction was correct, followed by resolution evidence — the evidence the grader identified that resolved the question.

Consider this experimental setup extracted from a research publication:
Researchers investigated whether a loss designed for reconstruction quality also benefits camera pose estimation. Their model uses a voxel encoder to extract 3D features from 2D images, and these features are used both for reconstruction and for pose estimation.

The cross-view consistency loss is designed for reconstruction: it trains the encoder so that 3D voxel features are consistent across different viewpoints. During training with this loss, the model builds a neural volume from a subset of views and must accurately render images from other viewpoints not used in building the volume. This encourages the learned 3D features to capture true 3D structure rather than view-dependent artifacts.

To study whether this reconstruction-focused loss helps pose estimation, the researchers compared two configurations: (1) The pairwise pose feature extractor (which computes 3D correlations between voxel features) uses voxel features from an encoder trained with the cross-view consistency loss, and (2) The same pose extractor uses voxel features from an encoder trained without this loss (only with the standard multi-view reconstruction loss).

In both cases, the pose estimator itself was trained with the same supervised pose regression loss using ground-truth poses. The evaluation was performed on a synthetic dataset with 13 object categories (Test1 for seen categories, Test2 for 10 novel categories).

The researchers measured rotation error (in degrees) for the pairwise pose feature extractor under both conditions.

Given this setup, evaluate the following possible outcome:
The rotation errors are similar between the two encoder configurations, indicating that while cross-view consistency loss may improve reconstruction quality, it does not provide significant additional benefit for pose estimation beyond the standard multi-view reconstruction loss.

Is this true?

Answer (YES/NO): NO